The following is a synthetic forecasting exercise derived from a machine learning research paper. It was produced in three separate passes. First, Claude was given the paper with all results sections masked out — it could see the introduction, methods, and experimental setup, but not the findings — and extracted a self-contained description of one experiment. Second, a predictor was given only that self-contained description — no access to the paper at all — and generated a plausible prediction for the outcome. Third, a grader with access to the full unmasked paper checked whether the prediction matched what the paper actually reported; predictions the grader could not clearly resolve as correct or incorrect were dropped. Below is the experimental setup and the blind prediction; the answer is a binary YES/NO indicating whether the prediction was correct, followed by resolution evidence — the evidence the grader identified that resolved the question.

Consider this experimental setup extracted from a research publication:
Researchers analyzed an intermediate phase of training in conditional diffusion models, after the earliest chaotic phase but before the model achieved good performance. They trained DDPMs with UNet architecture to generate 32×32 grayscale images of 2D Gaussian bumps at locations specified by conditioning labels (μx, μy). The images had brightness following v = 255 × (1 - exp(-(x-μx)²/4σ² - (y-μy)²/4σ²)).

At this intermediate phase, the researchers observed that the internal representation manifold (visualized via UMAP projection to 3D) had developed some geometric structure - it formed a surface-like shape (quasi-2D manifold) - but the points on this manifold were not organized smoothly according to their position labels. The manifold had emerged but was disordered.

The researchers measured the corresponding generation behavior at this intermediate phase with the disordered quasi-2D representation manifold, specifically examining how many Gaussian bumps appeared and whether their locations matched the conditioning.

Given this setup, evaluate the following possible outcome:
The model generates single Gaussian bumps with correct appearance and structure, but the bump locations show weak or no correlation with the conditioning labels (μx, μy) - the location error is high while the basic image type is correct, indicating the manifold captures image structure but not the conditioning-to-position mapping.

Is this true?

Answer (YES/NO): YES